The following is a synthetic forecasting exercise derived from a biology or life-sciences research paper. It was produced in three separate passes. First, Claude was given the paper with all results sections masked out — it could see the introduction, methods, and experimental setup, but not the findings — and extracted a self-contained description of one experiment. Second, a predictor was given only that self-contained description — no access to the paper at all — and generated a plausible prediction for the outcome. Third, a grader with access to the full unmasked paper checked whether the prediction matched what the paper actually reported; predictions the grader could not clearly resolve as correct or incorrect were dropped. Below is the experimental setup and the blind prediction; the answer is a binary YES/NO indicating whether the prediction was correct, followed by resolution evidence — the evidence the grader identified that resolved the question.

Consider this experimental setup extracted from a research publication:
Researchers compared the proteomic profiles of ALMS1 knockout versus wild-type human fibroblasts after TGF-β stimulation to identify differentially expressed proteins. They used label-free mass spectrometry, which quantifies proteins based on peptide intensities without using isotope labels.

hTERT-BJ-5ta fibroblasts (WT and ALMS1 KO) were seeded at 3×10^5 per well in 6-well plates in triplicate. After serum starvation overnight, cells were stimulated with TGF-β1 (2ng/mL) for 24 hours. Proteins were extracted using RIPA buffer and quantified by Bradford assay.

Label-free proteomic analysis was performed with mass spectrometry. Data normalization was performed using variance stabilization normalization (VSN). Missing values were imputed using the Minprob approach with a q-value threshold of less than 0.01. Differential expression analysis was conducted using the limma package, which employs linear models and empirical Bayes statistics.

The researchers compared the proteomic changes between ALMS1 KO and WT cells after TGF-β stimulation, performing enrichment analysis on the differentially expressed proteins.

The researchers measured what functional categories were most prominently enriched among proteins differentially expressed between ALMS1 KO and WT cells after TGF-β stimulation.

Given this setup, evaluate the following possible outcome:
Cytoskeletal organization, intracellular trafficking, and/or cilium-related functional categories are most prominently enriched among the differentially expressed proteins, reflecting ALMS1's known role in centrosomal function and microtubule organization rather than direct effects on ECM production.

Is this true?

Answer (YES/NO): NO